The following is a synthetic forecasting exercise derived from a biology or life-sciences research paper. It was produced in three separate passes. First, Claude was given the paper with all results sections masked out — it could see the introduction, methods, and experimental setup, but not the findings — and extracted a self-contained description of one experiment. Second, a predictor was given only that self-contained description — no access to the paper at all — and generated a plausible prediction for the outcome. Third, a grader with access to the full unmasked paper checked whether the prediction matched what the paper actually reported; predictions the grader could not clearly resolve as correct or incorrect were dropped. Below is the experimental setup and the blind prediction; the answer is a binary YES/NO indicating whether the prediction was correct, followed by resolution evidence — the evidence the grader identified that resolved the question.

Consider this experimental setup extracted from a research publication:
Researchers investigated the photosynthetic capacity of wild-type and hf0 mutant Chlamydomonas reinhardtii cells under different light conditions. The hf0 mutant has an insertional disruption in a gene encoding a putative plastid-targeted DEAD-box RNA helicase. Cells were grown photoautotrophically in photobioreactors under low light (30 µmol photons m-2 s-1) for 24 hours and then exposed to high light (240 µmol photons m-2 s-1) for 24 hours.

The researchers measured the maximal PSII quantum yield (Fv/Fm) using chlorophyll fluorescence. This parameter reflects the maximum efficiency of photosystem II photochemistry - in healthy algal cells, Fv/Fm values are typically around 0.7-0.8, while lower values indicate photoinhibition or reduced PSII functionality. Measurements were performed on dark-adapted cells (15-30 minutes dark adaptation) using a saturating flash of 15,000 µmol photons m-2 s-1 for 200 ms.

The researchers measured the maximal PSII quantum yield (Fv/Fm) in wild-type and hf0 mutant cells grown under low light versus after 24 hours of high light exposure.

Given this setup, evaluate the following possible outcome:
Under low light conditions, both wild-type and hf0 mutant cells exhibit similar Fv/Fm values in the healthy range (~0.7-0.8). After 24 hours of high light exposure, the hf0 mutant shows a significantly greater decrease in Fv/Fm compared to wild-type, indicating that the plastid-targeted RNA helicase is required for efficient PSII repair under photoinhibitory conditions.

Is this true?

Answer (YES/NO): YES